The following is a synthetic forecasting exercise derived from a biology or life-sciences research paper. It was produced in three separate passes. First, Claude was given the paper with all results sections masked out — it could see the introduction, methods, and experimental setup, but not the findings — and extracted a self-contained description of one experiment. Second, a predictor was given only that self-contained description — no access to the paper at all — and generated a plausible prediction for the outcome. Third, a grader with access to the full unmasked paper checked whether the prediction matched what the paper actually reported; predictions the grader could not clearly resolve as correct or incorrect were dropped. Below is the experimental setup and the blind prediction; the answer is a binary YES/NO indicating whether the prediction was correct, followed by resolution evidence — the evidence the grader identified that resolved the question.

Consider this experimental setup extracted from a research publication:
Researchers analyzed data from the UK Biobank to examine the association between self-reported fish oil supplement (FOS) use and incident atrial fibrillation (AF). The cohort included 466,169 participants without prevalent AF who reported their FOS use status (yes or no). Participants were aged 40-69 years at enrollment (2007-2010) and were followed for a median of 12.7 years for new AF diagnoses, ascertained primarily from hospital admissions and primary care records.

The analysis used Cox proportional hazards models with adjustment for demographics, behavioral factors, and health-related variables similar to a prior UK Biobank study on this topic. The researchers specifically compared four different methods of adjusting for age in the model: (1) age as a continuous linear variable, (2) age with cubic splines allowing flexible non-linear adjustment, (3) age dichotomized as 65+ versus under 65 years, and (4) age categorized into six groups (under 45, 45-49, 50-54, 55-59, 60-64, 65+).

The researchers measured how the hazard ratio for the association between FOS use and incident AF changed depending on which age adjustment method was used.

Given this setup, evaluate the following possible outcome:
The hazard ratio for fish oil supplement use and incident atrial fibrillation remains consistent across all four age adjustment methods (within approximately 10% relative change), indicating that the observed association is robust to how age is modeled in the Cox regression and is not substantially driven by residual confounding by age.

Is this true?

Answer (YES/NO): NO